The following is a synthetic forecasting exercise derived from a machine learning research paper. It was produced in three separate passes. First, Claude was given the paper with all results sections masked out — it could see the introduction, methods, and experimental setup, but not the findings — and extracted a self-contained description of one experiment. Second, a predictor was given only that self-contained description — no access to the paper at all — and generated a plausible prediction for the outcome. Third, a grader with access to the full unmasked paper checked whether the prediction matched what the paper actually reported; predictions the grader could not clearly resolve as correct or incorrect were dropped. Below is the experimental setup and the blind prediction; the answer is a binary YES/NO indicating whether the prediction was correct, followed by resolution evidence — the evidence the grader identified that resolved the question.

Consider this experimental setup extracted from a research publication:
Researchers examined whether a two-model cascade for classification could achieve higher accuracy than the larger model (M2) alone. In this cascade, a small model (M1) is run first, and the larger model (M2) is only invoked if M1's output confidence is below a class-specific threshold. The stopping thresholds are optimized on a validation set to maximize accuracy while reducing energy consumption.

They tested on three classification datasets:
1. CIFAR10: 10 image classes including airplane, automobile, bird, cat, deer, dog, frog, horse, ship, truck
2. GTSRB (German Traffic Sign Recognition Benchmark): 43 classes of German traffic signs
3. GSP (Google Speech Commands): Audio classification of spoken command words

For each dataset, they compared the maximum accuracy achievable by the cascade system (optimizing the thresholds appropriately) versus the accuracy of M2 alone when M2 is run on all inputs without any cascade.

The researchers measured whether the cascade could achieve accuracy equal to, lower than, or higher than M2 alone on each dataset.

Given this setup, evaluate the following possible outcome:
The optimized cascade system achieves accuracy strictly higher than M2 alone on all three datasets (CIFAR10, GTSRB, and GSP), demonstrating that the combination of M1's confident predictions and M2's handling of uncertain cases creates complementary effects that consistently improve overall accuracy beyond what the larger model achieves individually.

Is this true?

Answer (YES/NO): NO